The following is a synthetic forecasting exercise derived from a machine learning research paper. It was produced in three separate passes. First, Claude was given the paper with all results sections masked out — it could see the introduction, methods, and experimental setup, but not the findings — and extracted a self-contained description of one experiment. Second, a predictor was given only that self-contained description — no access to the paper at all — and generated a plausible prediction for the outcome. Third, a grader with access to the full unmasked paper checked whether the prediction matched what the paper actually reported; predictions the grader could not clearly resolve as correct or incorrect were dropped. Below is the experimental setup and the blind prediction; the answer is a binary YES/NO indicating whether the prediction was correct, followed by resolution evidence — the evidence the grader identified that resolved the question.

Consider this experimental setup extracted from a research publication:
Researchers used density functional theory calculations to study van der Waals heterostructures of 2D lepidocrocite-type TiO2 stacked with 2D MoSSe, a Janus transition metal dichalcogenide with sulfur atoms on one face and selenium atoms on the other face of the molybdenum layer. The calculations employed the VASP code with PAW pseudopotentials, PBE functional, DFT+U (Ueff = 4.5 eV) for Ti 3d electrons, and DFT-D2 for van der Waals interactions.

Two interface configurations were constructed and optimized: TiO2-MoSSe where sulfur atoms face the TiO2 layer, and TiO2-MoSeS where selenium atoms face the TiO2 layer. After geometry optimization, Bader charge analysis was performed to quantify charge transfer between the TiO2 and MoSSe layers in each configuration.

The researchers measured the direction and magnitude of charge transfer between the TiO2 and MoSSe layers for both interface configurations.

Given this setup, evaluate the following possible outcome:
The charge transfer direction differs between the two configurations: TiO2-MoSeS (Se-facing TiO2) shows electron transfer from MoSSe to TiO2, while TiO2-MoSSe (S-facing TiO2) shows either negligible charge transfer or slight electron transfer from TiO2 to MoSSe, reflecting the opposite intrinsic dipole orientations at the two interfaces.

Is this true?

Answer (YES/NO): NO